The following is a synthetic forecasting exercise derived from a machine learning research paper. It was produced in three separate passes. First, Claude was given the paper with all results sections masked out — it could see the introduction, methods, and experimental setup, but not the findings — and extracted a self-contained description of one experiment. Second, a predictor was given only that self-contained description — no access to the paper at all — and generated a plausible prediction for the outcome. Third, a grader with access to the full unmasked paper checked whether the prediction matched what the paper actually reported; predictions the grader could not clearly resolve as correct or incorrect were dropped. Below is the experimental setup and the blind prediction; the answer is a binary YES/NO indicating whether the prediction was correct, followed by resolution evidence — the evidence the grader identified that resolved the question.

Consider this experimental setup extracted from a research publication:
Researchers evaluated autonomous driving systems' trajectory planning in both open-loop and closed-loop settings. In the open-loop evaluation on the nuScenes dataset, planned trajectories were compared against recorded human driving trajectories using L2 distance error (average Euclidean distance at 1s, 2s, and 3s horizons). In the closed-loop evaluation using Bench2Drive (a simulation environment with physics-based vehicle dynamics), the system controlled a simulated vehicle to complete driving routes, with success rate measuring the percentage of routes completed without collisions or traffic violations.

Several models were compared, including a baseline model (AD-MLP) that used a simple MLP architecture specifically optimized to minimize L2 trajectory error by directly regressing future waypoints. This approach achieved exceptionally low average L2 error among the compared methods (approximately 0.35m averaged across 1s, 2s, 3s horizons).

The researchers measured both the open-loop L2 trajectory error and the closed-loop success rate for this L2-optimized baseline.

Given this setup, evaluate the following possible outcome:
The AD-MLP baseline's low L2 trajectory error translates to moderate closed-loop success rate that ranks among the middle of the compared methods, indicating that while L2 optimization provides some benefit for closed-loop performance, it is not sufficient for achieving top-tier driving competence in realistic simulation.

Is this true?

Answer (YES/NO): NO